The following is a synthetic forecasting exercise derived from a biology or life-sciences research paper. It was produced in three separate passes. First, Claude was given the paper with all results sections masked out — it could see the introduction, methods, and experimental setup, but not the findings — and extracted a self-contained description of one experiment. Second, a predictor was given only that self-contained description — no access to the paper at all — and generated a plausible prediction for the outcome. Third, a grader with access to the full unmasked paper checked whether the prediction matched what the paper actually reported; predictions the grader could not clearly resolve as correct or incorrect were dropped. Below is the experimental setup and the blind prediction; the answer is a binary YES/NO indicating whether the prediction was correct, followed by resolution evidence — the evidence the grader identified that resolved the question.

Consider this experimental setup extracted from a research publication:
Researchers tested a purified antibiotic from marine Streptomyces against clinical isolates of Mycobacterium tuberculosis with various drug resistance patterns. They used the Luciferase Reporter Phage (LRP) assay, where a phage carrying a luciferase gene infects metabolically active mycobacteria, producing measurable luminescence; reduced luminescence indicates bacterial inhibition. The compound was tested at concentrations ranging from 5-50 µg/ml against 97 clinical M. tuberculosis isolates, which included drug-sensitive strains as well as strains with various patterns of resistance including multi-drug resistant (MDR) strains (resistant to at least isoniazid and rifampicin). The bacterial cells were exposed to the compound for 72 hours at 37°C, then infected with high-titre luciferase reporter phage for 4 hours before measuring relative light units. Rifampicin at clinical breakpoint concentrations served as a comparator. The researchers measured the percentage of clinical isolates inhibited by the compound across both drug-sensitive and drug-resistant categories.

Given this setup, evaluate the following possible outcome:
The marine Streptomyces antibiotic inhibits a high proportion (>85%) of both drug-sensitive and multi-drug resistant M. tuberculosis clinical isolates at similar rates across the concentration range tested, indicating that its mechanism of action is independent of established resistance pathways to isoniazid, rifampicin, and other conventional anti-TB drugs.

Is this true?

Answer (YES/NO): YES